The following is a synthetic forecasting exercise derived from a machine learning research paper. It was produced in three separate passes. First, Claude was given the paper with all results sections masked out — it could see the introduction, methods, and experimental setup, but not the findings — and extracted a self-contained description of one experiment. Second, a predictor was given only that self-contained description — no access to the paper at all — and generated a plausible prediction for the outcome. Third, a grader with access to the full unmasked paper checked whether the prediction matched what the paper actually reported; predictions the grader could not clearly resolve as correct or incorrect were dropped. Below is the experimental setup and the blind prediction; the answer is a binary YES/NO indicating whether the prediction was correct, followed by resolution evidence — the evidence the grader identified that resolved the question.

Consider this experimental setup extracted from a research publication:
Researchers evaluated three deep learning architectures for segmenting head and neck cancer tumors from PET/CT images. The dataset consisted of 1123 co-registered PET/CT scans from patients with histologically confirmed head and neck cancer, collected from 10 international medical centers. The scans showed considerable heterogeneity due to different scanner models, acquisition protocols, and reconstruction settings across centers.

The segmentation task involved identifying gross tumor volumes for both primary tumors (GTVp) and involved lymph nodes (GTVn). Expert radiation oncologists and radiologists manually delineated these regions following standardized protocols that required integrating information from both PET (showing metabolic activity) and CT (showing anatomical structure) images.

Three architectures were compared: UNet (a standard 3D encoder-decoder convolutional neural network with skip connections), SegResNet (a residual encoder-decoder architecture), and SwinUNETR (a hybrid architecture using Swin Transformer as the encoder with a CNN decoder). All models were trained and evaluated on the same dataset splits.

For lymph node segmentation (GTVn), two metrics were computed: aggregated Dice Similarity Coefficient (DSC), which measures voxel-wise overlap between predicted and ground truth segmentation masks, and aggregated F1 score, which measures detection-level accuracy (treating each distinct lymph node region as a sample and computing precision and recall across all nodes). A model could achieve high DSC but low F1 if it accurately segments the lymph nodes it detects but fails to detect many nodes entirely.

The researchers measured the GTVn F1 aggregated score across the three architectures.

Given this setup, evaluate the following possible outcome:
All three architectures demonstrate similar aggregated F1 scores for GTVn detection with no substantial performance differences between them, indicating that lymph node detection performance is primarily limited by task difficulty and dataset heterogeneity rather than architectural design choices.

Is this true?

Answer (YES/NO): NO